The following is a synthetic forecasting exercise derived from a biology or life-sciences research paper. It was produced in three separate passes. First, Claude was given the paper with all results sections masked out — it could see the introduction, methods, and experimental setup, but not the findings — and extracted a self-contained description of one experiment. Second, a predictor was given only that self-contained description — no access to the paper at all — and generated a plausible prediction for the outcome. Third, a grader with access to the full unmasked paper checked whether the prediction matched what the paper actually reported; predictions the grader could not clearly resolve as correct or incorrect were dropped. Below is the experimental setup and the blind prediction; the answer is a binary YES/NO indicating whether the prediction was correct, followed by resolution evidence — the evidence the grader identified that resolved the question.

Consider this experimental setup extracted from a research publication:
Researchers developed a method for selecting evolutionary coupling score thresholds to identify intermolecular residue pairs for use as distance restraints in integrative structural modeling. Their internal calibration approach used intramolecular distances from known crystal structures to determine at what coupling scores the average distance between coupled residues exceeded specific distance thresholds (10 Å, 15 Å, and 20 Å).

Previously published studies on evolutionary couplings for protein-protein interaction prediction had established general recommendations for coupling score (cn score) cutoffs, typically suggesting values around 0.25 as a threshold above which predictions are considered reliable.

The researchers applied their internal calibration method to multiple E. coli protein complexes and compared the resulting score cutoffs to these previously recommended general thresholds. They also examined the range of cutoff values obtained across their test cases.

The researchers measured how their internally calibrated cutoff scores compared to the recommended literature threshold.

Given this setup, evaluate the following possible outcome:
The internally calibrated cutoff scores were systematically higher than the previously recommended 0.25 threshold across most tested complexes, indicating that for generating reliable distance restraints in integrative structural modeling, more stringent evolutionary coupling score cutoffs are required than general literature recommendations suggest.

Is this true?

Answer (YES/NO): NO